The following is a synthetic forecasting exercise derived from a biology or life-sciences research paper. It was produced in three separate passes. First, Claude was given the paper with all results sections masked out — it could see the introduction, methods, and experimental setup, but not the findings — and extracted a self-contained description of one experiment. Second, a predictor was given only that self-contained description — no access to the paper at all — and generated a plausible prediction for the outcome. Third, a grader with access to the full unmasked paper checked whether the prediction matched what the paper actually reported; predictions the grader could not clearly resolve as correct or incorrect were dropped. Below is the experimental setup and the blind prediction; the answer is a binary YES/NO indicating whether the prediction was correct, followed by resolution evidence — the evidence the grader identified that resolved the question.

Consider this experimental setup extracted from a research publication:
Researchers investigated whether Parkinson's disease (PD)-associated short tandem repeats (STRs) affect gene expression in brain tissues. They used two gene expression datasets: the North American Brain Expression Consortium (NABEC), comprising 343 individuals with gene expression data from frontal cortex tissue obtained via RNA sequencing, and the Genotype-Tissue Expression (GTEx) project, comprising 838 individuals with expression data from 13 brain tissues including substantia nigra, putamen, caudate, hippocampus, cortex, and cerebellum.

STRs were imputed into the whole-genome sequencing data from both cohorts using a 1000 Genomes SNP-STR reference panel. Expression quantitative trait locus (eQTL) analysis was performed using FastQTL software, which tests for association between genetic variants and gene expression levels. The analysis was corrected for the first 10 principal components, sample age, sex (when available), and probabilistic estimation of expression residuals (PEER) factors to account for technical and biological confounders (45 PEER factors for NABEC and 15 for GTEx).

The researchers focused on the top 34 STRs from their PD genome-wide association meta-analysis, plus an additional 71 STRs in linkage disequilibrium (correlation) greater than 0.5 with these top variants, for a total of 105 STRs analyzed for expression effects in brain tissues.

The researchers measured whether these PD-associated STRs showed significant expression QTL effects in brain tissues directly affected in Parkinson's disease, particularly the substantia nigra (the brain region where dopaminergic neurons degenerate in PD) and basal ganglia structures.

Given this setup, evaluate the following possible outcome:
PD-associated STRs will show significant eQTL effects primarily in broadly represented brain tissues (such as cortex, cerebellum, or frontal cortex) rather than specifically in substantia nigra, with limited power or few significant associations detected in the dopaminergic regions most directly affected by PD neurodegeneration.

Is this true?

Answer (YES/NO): NO